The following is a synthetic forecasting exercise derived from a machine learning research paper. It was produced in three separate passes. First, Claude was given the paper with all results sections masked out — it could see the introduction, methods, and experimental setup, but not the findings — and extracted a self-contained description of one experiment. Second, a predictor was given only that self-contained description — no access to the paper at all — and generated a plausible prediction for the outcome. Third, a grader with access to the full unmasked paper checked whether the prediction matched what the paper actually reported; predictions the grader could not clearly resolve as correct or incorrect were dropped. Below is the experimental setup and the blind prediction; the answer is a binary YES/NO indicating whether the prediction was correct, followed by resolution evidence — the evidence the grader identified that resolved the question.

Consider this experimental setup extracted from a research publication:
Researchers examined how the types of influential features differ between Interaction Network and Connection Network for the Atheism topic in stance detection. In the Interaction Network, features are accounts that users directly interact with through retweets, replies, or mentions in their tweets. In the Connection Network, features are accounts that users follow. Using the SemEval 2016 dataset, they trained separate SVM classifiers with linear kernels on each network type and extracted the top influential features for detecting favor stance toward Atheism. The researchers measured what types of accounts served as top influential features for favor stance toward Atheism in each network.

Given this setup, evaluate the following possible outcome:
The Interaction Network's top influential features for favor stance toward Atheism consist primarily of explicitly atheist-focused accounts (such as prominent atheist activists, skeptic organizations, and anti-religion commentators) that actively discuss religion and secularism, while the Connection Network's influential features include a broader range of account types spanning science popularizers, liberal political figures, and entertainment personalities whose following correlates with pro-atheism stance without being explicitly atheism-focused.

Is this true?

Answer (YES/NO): NO